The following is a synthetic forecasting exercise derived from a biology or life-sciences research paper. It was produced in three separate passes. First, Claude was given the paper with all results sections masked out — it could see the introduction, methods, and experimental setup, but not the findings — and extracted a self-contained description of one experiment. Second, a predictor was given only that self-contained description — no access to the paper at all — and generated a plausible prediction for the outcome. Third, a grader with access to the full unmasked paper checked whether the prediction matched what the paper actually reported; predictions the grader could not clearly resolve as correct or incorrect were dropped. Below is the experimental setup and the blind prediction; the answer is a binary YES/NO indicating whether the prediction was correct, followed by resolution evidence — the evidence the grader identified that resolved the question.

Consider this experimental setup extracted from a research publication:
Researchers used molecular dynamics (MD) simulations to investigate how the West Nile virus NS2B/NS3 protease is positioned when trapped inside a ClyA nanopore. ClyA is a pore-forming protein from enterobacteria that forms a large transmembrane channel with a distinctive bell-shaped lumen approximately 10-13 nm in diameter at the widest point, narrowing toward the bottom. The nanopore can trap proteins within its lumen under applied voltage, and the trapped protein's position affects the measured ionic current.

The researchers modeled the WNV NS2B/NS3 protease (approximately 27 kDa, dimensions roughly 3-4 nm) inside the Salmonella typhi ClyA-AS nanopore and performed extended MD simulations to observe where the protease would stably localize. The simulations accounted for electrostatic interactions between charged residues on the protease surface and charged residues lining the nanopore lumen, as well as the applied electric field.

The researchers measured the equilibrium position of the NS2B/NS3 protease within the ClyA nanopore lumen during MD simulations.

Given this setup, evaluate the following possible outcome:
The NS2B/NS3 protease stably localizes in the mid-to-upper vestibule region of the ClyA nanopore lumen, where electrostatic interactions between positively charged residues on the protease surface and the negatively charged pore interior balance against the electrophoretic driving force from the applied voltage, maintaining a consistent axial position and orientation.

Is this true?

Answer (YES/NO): NO